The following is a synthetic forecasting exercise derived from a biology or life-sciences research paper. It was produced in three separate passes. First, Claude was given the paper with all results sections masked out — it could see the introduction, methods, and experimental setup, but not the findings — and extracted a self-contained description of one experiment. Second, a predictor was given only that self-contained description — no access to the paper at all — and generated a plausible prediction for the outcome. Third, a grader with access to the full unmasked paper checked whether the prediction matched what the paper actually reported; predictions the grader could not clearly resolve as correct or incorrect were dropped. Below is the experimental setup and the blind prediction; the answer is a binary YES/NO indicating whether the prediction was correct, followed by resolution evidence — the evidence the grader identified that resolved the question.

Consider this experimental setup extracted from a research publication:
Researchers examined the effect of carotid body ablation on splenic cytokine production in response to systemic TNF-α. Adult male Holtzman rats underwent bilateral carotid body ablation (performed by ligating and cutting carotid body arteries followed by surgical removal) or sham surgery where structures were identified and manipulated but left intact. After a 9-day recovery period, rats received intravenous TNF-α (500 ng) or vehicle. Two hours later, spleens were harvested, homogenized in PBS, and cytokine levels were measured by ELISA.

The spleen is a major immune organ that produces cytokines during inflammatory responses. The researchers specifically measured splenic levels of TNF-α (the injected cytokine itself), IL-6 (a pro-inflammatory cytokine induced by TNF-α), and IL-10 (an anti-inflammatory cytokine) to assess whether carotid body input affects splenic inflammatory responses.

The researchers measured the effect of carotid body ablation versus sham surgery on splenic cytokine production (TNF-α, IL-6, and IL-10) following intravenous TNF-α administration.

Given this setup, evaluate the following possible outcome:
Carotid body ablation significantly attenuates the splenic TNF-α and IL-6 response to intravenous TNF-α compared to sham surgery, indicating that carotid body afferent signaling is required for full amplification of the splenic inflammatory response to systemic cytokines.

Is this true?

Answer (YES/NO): NO